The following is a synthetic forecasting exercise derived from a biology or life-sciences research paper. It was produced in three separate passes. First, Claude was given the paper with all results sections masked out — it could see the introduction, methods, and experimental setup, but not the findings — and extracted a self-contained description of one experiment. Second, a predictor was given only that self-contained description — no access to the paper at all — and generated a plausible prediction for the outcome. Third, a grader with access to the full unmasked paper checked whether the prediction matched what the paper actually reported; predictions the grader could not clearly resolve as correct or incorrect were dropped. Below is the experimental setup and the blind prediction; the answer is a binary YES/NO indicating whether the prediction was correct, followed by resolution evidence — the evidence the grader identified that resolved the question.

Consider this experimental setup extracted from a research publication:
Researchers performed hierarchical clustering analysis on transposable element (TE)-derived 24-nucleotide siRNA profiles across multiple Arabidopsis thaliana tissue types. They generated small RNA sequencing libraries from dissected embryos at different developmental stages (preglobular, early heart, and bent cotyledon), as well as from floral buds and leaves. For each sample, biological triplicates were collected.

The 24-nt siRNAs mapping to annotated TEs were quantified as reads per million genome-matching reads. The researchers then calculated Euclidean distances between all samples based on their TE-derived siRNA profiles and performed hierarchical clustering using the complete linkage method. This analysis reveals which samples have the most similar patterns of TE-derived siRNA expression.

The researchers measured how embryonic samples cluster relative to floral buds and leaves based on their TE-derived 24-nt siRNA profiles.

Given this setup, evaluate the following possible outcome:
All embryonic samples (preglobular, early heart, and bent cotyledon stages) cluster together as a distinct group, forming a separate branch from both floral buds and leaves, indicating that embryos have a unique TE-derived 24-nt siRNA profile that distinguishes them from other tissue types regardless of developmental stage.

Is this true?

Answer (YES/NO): YES